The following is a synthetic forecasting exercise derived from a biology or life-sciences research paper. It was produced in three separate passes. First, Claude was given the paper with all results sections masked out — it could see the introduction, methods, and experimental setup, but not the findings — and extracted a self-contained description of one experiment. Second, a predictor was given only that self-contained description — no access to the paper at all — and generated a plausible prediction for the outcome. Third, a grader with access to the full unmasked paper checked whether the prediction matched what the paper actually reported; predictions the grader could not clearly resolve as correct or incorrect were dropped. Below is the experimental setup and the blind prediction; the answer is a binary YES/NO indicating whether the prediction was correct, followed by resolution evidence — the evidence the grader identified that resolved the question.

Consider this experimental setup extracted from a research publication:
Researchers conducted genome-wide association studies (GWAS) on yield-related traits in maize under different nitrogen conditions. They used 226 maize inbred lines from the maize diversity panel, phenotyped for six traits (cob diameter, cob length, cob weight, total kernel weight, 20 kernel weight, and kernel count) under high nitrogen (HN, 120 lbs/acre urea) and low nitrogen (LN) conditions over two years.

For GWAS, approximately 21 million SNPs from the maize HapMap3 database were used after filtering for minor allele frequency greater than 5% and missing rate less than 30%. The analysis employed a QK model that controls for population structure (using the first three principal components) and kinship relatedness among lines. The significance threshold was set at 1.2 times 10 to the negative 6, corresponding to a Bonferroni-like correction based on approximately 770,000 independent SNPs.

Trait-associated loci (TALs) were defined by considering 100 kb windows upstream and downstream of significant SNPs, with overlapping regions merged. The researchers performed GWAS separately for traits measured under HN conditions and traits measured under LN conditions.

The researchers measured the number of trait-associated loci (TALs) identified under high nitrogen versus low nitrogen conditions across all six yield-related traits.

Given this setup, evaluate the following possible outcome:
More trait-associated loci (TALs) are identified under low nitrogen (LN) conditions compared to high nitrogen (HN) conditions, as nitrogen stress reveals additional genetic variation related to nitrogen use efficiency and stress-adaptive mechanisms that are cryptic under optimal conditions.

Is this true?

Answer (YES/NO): NO